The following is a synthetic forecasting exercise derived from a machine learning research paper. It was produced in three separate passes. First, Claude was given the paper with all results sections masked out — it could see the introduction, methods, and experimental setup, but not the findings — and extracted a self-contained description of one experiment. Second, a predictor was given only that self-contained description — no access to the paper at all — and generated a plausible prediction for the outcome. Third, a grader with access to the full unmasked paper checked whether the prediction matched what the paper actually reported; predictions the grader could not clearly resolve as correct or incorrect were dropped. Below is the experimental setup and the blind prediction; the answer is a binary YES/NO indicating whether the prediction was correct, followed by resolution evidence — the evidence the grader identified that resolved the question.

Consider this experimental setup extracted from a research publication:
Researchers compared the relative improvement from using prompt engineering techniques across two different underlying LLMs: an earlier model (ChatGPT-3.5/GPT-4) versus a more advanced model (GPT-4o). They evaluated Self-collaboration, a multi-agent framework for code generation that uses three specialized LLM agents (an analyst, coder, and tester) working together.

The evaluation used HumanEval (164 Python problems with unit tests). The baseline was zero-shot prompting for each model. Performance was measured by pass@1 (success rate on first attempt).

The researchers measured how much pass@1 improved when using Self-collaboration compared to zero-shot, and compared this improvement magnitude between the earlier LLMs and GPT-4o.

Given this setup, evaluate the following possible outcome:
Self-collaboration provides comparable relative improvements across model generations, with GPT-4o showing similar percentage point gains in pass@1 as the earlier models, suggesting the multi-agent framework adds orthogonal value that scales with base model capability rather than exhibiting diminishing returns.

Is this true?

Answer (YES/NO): NO